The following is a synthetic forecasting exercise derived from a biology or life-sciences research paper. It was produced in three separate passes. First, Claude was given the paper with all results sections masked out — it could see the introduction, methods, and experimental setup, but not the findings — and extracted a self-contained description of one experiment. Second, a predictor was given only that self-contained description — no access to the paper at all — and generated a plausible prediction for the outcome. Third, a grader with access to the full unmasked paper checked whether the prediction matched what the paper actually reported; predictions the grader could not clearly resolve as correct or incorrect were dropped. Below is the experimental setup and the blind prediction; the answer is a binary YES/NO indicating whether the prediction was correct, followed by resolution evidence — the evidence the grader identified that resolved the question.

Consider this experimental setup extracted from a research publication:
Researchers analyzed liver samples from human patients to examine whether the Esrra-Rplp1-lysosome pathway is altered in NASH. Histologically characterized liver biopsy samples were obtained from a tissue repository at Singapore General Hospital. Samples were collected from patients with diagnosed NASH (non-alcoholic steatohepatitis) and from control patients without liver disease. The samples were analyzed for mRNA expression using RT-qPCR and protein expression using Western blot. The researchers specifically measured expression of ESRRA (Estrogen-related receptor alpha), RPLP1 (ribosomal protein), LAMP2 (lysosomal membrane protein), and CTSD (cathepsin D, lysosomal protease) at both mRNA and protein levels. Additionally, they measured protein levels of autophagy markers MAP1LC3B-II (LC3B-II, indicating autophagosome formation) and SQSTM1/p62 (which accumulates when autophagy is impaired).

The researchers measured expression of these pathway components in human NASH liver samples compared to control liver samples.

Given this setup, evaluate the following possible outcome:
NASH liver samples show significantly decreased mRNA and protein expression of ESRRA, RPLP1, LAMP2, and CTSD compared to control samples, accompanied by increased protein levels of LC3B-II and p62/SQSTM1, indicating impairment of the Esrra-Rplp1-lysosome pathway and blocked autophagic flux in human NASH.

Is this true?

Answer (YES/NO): NO